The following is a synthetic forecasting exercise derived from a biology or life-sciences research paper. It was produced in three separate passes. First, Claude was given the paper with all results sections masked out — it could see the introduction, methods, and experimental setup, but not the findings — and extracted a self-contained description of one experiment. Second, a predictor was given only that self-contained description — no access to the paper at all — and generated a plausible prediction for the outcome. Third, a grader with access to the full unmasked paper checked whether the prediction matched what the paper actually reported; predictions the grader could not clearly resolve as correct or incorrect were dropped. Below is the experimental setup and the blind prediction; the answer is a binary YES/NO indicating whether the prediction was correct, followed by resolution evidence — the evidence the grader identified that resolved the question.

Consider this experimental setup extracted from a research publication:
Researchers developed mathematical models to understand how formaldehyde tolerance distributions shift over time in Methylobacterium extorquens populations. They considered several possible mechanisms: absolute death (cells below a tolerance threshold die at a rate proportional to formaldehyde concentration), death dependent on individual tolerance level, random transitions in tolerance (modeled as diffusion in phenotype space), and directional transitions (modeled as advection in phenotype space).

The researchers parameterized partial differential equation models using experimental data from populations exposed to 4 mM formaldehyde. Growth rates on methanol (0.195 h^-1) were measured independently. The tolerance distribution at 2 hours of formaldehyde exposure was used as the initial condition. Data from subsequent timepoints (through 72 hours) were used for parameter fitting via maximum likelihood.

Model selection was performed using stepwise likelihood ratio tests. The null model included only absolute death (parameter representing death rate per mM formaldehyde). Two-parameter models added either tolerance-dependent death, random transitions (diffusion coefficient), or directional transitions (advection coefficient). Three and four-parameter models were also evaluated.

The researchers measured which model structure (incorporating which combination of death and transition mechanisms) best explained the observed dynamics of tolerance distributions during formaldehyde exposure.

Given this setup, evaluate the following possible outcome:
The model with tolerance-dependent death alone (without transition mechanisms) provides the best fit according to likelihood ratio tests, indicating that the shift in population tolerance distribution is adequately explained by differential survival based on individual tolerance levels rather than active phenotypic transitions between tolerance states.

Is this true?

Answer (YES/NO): NO